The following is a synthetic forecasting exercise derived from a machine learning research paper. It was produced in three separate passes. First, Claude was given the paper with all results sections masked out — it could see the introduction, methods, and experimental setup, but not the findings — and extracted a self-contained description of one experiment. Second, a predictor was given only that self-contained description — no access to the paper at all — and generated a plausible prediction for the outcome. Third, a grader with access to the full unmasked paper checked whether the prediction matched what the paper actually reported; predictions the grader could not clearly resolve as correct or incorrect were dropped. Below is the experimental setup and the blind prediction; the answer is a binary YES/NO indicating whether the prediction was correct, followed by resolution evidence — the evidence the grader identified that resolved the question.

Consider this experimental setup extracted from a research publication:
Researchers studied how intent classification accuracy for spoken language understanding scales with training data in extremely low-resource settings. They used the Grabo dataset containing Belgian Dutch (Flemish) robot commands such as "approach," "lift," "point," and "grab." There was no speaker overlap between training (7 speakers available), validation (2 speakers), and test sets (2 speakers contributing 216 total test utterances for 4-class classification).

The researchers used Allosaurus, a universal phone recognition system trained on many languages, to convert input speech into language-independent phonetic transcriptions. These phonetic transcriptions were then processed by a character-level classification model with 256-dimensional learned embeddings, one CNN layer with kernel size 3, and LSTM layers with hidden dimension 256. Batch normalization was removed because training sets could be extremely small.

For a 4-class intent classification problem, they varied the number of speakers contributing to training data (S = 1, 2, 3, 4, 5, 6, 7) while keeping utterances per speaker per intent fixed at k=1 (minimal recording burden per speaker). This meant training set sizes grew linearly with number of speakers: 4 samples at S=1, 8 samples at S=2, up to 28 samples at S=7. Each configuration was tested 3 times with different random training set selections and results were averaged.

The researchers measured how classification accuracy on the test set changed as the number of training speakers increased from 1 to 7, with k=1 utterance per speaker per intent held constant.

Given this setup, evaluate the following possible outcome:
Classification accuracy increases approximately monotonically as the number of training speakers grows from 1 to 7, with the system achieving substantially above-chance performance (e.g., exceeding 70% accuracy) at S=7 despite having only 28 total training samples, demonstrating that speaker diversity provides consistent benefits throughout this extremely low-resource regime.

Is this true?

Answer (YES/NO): NO